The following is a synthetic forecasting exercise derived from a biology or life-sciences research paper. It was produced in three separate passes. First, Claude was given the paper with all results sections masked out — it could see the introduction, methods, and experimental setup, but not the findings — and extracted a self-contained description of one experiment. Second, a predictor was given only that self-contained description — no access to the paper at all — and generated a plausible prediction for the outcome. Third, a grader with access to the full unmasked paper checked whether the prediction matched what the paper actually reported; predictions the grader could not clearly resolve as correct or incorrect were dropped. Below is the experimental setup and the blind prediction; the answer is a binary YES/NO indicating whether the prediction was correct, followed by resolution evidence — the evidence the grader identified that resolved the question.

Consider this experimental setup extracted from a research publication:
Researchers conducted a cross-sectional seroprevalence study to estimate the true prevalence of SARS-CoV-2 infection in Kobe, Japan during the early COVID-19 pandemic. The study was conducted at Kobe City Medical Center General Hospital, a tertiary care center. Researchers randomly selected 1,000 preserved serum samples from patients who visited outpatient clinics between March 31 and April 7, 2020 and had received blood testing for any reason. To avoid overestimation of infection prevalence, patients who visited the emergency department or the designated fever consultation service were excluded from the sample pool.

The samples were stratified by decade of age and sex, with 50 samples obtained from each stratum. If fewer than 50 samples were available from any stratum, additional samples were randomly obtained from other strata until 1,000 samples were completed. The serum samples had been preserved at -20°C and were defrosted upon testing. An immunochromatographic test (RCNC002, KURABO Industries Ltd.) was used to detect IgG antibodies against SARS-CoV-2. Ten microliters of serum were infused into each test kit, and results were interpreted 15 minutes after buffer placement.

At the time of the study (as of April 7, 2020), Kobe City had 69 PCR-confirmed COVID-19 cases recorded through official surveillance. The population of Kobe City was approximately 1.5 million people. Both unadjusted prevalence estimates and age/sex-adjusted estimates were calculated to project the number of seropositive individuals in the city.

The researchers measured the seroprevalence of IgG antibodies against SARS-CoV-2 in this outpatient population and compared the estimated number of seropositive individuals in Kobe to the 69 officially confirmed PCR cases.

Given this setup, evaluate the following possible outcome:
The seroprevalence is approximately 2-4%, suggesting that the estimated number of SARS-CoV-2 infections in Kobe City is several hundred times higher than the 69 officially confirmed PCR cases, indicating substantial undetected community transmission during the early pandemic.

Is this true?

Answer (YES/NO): YES